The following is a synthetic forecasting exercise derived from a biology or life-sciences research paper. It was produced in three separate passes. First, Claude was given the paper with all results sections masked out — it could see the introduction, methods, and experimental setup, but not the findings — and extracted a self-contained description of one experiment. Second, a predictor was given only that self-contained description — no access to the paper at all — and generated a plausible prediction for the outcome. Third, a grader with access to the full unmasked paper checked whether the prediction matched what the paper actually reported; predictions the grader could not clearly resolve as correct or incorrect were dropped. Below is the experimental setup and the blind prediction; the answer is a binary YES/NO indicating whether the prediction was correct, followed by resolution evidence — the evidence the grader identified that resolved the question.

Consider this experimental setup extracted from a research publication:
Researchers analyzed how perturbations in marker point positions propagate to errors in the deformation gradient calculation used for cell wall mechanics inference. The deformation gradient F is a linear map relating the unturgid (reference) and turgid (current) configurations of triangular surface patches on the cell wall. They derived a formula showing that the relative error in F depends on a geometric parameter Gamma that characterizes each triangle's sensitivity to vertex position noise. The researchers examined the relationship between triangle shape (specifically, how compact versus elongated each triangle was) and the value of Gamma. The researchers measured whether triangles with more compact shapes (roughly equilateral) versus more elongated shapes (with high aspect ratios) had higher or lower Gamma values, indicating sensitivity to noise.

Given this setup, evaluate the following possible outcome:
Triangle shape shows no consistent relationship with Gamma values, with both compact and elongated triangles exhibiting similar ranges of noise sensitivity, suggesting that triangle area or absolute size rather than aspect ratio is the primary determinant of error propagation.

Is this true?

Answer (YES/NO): NO